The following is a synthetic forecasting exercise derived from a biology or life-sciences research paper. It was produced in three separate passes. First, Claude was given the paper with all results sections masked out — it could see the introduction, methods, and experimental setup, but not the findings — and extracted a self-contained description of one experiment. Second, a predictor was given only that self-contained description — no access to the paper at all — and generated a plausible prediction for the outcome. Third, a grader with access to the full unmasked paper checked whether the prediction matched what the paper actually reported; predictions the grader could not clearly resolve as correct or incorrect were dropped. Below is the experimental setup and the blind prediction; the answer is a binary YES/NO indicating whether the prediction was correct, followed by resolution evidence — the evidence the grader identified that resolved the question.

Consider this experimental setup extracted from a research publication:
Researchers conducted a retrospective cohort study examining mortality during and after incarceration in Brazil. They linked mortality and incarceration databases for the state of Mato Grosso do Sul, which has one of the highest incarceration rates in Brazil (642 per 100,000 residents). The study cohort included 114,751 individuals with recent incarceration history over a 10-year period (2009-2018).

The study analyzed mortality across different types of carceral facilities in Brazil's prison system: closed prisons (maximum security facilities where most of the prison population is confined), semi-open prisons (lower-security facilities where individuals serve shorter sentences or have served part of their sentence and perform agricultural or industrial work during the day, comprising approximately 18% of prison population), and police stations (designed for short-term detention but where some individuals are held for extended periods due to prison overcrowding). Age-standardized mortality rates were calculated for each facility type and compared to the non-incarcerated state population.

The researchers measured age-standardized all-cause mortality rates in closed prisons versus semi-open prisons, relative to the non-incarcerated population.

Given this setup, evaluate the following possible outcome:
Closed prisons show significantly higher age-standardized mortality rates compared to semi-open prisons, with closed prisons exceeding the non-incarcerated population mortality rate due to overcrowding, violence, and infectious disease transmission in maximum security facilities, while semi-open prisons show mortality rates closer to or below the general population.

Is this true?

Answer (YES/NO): NO